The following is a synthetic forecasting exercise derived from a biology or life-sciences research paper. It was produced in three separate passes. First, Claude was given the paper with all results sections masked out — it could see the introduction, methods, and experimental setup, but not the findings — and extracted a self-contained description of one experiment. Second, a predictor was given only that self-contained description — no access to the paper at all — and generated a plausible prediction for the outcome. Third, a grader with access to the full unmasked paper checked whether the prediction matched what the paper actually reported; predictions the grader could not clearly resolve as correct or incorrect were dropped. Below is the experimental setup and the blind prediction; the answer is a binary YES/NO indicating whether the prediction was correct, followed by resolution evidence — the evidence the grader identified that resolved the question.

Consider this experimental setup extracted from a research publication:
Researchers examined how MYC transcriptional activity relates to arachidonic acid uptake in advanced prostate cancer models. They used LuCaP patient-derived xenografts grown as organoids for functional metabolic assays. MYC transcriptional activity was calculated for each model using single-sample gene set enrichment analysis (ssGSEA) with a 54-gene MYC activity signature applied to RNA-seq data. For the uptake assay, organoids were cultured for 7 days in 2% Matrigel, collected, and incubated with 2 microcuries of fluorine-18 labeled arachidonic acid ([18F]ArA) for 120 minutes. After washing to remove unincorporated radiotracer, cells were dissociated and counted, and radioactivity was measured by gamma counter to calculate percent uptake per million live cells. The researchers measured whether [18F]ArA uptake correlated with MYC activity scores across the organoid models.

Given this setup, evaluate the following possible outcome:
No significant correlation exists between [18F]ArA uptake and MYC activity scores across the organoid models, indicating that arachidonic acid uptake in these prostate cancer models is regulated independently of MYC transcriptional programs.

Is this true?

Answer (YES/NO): NO